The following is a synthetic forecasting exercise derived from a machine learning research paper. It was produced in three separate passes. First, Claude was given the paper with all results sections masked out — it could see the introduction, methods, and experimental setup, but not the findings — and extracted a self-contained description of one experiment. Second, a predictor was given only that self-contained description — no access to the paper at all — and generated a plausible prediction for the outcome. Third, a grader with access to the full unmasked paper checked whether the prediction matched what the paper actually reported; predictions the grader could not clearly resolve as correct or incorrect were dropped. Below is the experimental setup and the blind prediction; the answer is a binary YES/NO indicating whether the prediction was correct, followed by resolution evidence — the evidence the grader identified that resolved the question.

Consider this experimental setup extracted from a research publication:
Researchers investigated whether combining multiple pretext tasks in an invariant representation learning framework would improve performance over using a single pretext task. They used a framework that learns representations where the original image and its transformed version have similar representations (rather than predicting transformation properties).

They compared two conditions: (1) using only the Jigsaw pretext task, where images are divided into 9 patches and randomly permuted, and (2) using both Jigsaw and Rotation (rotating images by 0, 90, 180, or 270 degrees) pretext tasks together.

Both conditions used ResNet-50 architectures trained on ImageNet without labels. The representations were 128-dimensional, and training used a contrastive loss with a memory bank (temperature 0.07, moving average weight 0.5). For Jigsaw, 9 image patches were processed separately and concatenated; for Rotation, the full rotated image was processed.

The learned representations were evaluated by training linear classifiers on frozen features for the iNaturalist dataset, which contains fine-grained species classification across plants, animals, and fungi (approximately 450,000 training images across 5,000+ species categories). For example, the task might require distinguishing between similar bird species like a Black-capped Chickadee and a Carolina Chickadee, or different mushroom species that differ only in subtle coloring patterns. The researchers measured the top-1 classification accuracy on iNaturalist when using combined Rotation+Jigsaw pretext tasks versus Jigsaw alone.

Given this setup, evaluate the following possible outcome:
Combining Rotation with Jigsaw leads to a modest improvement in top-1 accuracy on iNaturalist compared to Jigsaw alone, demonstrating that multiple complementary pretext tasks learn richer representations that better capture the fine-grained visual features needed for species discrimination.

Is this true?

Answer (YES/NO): YES